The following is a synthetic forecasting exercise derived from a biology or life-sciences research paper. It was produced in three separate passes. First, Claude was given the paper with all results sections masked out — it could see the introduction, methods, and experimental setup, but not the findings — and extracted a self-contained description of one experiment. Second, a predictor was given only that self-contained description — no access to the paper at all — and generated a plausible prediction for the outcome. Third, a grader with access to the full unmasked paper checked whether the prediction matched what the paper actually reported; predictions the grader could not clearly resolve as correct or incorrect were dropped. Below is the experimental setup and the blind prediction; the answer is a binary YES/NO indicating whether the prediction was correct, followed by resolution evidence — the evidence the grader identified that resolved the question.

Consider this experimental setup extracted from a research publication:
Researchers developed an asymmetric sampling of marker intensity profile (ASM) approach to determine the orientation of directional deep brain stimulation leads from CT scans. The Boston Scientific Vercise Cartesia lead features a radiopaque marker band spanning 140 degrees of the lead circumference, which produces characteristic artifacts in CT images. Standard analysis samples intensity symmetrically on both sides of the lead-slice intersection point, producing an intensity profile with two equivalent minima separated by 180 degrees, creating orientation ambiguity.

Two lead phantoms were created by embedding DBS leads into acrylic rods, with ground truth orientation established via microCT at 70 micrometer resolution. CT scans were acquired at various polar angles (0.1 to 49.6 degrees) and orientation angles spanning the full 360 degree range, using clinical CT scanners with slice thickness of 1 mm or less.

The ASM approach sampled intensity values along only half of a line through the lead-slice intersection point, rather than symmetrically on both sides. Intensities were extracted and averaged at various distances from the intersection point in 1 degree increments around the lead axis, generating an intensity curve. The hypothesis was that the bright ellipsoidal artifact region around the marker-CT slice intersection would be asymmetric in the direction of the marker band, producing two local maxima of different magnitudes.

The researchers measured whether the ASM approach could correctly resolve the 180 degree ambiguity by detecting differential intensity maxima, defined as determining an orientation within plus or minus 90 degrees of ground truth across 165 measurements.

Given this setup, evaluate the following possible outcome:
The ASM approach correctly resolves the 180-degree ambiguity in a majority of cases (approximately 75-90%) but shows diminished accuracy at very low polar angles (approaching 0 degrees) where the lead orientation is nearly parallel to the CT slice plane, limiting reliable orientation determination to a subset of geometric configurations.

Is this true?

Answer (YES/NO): NO